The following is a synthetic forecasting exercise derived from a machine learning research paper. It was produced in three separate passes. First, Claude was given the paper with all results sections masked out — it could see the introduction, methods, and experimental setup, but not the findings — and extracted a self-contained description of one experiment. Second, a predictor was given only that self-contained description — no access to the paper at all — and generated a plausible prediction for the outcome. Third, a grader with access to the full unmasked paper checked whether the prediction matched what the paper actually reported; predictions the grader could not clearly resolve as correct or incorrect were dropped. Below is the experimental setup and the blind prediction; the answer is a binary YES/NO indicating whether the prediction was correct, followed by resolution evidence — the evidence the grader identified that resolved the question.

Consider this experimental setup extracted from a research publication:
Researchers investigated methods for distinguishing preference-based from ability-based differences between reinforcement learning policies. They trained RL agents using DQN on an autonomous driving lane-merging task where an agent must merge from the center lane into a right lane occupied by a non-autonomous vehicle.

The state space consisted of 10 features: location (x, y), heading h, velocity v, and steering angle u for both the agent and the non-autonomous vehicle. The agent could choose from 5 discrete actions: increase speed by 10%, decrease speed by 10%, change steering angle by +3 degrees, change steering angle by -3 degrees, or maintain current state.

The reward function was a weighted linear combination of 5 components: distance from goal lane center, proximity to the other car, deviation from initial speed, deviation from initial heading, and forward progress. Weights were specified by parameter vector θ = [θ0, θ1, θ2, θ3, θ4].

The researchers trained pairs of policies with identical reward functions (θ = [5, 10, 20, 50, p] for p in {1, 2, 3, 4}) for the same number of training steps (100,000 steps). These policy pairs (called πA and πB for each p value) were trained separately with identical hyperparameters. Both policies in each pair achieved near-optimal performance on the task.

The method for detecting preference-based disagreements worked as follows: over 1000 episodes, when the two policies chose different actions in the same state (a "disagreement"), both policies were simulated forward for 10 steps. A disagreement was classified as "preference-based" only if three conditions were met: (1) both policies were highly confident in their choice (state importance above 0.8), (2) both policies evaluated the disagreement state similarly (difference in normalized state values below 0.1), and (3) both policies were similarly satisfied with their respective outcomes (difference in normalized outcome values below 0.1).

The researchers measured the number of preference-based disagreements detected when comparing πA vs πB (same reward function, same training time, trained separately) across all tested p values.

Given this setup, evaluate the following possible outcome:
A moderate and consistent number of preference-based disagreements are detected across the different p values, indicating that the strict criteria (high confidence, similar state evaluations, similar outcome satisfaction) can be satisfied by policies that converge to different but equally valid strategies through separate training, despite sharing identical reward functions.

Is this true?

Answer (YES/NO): NO